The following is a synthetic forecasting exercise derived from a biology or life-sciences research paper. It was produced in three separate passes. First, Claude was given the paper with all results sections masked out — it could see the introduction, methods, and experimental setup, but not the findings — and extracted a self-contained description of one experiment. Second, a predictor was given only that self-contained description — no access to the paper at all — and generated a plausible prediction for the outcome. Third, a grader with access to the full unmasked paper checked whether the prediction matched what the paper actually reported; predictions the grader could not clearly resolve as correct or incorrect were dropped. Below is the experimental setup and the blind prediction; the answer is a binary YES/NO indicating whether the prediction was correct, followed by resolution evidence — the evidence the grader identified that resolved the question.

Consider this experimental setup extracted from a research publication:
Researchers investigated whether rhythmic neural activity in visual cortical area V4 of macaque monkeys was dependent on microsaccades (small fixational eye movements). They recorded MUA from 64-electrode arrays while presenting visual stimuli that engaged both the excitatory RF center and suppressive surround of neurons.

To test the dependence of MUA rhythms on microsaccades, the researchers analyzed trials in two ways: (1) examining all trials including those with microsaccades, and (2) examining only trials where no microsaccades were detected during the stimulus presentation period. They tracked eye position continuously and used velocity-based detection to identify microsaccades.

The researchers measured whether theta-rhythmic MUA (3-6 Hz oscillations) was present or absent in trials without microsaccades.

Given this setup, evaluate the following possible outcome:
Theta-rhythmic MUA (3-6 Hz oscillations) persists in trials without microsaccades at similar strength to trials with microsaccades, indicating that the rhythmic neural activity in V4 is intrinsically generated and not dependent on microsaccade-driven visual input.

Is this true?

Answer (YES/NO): YES